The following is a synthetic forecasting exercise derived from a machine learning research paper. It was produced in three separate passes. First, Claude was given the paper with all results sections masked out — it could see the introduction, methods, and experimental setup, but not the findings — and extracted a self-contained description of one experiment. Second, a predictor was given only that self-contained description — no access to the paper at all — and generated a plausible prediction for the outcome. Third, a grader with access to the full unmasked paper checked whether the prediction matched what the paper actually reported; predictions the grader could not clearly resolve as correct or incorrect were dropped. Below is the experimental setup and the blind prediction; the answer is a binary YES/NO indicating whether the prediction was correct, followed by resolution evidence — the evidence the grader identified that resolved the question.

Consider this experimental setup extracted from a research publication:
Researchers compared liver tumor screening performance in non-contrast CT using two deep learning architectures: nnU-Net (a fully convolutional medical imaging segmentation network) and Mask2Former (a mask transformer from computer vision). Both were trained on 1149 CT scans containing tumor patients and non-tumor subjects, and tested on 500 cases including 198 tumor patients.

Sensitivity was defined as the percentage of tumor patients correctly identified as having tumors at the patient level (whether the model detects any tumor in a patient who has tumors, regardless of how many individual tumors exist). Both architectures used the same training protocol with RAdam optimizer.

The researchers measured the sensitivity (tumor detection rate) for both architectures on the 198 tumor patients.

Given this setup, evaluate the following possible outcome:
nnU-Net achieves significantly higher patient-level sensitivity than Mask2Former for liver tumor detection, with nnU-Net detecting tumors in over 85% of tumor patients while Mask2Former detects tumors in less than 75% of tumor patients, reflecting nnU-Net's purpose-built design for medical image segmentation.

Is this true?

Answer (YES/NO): NO